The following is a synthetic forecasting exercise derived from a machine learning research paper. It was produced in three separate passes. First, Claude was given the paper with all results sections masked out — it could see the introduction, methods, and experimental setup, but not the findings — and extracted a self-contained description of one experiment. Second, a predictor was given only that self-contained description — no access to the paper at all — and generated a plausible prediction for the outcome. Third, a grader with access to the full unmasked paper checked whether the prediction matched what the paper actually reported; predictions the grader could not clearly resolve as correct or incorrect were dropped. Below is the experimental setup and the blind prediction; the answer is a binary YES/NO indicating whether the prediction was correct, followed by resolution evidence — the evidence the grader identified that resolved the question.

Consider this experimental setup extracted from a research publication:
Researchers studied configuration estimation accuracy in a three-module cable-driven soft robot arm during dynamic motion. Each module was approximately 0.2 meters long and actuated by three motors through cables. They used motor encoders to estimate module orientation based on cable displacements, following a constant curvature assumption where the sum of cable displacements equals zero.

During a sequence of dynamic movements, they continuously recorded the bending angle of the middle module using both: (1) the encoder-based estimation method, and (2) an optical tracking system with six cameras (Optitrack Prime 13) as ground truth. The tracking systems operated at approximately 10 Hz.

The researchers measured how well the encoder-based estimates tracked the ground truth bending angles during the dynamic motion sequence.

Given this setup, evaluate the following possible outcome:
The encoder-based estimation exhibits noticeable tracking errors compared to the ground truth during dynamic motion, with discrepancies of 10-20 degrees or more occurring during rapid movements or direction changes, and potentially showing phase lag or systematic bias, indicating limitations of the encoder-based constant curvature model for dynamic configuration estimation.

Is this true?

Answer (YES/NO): NO